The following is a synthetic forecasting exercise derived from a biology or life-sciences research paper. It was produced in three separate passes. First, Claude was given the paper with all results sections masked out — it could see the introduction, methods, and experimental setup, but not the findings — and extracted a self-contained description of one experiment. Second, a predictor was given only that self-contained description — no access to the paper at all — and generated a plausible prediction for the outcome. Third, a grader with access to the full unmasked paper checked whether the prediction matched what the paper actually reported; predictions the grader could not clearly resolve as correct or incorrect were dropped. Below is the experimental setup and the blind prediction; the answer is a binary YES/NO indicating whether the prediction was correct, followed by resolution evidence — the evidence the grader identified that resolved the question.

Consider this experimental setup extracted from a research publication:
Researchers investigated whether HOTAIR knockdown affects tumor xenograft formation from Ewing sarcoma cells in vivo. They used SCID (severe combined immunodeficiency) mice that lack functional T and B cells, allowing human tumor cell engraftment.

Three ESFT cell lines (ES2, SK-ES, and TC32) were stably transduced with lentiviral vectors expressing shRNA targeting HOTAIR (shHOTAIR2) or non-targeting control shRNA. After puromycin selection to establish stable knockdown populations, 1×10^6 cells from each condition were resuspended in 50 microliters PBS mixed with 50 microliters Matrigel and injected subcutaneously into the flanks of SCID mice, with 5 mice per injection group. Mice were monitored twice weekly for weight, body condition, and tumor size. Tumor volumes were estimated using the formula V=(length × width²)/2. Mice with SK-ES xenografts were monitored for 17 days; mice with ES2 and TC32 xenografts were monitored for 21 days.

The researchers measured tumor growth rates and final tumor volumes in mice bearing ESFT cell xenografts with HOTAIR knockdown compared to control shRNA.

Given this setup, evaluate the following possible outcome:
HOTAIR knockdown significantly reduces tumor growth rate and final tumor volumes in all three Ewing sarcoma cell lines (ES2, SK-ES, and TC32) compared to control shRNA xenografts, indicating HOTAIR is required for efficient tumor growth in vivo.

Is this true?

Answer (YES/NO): YES